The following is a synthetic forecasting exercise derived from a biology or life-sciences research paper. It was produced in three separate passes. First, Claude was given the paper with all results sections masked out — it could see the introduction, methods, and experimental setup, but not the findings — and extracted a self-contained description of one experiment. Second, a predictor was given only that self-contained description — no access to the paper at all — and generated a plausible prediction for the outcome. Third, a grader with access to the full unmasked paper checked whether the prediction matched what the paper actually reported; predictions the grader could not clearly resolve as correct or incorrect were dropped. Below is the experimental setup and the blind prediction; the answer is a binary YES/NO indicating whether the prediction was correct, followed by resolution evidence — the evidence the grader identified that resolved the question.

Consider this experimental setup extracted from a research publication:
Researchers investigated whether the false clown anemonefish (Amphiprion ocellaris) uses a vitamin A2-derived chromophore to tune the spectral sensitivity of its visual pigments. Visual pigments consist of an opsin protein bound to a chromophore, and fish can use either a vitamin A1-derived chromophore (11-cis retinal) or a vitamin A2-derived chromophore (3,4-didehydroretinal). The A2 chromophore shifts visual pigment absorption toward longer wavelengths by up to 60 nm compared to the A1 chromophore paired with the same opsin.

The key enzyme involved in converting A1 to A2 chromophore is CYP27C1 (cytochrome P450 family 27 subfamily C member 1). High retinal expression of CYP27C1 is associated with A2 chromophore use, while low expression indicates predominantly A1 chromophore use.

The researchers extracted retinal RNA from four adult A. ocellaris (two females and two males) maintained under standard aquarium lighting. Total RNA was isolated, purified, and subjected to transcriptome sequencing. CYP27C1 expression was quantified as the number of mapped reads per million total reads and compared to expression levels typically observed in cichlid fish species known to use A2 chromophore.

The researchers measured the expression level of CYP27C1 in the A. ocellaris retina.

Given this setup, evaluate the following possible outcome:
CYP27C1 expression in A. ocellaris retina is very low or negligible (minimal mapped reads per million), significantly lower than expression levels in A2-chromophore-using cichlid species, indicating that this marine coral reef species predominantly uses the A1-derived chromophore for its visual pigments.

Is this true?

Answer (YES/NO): YES